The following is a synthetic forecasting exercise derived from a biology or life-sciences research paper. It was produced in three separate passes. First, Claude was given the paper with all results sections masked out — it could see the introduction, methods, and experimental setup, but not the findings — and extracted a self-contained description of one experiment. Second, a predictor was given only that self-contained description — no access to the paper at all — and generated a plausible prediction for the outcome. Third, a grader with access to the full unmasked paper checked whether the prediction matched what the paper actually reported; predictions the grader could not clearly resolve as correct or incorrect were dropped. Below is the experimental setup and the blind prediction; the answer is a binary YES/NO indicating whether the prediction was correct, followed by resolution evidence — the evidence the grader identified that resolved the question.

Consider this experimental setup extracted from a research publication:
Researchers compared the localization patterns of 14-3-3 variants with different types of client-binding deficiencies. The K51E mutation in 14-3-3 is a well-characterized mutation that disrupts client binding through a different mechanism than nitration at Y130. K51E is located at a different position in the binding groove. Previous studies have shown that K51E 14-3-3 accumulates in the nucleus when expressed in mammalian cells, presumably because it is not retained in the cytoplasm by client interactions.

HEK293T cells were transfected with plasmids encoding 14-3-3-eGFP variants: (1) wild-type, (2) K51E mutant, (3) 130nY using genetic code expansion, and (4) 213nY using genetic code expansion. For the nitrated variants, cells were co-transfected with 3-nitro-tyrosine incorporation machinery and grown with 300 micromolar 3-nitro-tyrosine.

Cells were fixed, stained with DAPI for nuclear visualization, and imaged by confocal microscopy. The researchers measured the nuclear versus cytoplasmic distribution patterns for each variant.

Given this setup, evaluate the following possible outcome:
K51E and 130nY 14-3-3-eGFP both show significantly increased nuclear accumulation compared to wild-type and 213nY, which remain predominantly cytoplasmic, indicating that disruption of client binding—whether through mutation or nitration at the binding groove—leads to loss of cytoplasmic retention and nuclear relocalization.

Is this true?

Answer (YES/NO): NO